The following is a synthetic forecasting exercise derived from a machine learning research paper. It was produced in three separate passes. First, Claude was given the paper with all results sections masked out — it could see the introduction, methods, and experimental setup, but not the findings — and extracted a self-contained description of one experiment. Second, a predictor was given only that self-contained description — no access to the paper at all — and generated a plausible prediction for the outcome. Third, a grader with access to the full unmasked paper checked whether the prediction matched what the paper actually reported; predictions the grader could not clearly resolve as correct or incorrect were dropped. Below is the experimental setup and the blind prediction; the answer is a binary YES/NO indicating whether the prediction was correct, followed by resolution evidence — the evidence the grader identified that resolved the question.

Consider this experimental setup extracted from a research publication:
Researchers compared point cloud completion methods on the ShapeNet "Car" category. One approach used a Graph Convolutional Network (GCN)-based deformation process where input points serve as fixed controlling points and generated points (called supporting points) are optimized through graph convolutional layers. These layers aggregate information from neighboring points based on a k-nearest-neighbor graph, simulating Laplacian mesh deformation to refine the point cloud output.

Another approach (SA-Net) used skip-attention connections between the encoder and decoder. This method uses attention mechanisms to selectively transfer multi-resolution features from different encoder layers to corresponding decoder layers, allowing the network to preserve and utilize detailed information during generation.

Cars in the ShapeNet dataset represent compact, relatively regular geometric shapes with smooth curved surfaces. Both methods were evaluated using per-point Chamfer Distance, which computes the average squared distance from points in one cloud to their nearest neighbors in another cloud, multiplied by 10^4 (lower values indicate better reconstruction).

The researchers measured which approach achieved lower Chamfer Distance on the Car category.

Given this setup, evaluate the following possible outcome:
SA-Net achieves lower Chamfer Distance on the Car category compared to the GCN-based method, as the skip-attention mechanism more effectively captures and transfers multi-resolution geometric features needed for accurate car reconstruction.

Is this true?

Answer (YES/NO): YES